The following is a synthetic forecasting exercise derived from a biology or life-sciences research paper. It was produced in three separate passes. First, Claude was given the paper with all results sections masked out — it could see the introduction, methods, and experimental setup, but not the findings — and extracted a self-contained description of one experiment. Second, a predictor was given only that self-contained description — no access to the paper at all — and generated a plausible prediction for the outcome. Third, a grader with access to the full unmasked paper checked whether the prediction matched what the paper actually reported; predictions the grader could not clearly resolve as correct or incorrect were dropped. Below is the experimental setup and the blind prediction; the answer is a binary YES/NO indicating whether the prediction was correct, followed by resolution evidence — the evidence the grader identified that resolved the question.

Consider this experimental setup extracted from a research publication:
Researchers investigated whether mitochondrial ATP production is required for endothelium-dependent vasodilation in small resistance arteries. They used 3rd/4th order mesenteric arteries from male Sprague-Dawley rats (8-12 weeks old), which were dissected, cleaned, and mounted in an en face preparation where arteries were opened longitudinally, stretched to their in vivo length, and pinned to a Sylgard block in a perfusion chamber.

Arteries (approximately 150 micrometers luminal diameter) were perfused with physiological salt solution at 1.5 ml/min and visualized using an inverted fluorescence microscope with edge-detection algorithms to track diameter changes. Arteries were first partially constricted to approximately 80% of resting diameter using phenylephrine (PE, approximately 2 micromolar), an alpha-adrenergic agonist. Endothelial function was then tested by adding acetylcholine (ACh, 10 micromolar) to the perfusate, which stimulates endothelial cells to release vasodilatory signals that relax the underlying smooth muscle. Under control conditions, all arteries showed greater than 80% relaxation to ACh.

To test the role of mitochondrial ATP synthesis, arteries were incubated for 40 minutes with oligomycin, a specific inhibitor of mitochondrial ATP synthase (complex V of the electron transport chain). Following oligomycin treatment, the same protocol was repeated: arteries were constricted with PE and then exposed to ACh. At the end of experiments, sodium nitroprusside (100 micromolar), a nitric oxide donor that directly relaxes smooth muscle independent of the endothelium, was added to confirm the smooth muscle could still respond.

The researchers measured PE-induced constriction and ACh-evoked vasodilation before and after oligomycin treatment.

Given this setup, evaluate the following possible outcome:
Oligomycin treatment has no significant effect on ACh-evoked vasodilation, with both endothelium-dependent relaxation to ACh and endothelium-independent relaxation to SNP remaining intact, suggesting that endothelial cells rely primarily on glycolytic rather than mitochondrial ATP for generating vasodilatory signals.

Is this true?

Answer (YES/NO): NO